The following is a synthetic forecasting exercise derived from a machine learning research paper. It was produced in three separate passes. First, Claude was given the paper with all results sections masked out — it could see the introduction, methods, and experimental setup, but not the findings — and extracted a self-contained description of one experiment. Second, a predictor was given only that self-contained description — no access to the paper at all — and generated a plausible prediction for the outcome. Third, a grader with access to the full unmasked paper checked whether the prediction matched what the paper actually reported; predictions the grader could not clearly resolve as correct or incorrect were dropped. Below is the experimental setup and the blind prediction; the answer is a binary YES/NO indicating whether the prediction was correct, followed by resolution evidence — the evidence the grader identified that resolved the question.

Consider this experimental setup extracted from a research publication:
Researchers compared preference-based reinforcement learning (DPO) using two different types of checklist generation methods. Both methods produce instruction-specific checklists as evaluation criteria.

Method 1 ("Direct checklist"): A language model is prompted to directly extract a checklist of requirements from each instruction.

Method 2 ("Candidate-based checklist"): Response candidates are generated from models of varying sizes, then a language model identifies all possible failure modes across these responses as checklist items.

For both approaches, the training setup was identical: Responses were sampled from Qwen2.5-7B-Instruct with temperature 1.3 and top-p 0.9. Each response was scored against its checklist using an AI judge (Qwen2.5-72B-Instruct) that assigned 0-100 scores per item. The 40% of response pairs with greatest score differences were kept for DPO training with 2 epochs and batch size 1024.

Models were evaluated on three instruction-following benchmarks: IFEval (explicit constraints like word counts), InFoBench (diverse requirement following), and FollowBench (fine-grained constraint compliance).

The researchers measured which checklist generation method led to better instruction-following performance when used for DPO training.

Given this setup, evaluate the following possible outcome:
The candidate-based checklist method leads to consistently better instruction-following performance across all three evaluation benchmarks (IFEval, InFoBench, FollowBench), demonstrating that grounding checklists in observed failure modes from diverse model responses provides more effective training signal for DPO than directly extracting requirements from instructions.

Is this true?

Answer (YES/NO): NO